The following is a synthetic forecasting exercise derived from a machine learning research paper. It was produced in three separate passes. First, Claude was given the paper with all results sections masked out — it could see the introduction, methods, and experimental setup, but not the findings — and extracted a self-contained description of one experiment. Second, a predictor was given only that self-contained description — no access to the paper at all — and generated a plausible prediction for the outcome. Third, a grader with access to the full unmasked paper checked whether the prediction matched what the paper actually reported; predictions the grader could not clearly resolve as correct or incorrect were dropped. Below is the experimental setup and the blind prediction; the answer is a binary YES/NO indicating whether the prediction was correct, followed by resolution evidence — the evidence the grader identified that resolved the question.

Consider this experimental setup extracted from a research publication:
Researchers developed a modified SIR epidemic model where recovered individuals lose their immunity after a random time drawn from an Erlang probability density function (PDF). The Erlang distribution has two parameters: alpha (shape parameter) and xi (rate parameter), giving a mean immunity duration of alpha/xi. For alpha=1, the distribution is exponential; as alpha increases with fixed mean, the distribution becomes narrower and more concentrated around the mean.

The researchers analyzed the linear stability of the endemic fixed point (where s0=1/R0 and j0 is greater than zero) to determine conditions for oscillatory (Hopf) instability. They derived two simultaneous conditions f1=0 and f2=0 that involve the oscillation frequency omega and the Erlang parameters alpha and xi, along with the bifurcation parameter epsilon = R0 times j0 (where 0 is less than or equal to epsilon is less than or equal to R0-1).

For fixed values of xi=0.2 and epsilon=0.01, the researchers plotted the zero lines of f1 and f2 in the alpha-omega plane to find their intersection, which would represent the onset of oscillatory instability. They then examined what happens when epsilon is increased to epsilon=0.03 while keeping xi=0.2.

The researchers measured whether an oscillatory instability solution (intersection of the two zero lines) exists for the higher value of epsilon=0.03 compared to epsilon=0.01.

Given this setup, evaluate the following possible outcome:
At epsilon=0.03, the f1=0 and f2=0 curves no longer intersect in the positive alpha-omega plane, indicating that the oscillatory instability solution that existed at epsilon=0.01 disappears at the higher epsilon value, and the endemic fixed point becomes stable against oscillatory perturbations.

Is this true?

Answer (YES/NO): YES